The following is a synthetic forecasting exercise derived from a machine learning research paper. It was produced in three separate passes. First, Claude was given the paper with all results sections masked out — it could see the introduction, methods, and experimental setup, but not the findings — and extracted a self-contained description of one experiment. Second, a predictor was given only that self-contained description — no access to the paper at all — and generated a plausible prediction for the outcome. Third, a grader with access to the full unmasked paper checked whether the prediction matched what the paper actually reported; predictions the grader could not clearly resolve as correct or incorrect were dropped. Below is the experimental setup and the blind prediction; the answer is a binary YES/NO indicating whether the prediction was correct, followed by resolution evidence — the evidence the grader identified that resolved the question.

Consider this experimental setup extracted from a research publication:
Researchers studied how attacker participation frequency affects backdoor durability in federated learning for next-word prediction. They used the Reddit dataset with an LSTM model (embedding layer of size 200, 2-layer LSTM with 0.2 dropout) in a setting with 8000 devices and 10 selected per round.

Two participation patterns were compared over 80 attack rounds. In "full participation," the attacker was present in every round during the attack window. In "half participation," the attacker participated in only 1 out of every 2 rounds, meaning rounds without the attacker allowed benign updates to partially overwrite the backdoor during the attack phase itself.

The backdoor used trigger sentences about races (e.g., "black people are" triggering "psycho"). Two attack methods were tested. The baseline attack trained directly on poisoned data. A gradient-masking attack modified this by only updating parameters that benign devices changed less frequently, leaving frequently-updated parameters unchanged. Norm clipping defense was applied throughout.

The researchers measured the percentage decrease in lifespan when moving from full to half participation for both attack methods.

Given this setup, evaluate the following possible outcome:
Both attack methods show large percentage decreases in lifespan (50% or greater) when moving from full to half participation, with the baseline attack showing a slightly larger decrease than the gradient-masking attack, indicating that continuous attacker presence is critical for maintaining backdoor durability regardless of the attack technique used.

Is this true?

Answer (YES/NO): NO